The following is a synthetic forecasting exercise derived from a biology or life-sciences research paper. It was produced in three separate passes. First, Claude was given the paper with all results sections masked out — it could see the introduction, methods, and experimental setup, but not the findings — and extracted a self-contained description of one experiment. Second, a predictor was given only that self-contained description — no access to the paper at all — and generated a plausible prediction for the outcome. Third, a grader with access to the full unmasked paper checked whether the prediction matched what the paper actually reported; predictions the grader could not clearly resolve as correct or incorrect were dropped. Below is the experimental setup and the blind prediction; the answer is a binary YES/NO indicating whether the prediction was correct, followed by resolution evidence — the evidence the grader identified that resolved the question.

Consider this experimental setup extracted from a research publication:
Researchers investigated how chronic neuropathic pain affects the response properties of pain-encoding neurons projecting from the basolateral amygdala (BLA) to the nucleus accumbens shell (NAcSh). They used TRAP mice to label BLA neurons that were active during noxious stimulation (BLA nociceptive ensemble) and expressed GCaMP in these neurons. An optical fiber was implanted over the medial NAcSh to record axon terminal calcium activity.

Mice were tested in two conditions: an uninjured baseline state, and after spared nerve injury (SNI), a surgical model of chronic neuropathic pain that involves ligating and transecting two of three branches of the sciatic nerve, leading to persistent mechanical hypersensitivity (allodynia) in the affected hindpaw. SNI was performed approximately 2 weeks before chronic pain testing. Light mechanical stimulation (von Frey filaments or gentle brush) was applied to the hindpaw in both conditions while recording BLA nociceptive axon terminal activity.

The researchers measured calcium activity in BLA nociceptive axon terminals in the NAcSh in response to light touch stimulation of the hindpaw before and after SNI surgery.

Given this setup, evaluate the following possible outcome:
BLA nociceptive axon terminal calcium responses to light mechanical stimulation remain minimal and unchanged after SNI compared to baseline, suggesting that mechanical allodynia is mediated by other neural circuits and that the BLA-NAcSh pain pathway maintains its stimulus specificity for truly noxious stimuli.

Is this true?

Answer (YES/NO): NO